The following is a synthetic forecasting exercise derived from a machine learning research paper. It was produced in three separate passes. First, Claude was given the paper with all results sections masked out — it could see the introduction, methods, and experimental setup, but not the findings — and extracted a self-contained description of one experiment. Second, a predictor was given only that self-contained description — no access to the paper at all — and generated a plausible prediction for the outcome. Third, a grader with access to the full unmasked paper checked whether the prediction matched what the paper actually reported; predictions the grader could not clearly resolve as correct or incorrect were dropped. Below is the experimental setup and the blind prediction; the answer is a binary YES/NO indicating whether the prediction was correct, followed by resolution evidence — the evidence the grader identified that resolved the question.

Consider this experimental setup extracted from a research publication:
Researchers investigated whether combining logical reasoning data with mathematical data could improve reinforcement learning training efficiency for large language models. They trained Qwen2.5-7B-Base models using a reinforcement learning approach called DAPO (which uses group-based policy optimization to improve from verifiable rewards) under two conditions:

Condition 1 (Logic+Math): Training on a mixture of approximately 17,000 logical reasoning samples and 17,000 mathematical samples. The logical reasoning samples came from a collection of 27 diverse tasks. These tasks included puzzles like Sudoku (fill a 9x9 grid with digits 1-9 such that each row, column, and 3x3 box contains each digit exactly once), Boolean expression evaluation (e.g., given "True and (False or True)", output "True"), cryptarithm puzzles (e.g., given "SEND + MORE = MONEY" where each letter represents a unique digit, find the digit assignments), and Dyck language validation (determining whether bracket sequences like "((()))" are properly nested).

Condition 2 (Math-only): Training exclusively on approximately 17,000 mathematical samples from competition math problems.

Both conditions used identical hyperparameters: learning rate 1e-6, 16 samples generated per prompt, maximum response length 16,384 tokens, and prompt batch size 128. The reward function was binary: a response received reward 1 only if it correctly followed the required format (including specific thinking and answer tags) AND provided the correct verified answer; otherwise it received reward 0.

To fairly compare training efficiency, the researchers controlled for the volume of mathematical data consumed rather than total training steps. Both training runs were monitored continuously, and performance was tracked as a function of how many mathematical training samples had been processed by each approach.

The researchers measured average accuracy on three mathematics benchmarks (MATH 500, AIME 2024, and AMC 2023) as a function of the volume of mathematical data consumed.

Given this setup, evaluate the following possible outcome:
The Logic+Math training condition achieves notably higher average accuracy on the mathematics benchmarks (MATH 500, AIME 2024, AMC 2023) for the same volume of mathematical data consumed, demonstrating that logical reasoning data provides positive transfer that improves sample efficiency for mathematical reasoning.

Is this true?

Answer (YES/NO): YES